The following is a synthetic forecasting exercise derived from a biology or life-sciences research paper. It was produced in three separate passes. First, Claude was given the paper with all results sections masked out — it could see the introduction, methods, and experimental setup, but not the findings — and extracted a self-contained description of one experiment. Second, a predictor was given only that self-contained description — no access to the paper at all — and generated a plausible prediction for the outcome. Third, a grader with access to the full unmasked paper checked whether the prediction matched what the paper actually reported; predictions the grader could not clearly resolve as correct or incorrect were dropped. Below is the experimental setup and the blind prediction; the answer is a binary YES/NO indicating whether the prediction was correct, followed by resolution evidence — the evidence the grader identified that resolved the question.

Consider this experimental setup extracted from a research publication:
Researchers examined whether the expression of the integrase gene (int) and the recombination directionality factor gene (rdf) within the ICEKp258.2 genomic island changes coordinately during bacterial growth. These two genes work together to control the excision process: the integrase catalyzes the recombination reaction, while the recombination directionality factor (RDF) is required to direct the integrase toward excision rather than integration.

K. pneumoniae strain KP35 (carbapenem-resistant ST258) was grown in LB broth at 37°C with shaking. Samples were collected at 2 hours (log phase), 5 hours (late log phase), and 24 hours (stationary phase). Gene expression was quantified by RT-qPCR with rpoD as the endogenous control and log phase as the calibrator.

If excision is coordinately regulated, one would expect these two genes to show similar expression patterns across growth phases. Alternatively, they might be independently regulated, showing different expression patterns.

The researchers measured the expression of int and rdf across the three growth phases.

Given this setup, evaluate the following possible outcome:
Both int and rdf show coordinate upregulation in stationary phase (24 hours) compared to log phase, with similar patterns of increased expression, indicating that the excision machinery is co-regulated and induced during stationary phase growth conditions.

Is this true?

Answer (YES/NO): NO